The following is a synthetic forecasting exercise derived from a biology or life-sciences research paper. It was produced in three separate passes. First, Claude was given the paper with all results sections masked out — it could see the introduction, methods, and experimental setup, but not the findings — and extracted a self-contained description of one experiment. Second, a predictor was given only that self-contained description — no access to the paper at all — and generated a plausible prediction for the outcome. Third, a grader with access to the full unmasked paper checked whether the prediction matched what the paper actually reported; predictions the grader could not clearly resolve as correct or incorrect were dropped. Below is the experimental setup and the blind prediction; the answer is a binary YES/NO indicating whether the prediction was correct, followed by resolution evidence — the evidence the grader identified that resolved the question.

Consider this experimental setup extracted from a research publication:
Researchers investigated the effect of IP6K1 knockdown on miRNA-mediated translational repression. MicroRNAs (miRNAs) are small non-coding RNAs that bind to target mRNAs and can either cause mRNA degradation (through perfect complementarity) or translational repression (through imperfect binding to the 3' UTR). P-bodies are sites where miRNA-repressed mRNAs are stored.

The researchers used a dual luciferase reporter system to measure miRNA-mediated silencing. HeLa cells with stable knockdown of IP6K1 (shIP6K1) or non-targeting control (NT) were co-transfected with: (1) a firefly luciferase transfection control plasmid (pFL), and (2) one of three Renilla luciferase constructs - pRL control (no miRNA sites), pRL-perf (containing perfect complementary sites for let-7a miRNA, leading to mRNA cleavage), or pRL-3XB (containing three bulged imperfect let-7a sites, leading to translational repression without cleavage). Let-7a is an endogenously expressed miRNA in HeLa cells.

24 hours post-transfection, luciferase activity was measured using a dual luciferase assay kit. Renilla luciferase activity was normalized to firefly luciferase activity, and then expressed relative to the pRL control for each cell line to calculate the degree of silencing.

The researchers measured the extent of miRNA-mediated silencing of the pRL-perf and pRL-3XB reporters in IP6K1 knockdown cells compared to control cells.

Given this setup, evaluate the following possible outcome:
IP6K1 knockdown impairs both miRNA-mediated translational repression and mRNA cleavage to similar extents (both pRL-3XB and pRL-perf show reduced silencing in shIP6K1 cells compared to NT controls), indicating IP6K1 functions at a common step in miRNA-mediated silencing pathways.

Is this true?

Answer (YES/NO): NO